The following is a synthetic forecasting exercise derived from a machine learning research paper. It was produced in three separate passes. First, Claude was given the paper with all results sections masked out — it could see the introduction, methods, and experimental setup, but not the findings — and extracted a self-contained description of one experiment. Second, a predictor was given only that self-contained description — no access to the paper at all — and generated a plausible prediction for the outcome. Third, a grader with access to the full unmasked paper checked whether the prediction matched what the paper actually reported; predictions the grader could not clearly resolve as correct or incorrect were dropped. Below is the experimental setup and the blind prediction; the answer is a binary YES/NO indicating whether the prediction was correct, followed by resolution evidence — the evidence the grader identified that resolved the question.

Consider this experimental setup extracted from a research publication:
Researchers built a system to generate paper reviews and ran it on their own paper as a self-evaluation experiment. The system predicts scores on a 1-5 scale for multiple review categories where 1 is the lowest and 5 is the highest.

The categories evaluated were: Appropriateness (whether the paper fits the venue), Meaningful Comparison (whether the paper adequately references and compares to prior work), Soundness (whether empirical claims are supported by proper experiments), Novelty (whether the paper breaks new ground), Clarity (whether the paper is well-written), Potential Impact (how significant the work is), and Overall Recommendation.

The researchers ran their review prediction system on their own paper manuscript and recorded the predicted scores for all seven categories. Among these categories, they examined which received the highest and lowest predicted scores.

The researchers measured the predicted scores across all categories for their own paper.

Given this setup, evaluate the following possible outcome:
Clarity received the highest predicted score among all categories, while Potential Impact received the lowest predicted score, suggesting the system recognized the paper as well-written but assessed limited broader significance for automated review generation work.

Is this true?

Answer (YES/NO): NO